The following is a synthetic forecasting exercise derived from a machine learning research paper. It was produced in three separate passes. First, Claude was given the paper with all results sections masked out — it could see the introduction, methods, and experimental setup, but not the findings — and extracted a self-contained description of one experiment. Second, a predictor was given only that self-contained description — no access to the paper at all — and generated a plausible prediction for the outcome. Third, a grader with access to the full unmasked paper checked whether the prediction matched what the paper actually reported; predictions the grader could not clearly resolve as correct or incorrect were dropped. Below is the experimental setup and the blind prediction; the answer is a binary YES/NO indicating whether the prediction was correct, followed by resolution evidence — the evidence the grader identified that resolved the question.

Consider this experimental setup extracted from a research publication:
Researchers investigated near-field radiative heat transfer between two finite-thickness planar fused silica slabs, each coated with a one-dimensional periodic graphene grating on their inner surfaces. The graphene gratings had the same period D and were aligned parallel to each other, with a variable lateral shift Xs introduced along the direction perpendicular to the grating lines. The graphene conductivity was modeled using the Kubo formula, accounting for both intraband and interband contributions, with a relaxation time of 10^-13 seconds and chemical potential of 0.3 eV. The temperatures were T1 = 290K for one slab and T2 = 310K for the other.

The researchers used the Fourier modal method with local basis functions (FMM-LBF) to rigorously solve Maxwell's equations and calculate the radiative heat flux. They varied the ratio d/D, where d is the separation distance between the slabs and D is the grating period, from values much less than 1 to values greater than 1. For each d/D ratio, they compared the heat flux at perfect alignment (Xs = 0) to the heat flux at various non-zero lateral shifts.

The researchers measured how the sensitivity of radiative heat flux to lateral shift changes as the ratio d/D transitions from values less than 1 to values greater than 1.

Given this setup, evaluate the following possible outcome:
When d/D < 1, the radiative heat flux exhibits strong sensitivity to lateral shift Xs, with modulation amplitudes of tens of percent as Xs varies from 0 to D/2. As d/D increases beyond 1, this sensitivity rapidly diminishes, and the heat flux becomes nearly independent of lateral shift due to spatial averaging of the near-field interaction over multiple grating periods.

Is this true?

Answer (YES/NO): YES